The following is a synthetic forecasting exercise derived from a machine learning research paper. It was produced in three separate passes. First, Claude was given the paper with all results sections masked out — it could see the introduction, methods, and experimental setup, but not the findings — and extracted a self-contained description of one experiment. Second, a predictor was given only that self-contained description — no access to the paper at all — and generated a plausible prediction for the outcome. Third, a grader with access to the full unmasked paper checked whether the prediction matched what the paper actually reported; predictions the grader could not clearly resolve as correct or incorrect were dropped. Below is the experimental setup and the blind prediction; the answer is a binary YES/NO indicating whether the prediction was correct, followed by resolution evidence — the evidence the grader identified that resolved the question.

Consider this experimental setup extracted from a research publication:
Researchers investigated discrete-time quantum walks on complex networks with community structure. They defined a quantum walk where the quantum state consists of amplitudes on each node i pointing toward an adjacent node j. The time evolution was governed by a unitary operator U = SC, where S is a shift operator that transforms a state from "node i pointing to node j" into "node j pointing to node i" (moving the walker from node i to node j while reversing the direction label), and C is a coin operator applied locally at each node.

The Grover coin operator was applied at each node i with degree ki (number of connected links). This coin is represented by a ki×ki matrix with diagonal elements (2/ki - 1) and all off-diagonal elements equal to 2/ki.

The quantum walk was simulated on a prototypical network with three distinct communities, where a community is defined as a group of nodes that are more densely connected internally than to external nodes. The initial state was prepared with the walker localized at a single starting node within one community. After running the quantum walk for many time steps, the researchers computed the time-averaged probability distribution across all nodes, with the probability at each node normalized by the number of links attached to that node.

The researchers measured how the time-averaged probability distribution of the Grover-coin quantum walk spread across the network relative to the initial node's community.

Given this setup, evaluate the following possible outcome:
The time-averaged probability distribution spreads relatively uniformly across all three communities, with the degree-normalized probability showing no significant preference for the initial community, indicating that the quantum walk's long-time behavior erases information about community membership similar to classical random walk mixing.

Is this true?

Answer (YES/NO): NO